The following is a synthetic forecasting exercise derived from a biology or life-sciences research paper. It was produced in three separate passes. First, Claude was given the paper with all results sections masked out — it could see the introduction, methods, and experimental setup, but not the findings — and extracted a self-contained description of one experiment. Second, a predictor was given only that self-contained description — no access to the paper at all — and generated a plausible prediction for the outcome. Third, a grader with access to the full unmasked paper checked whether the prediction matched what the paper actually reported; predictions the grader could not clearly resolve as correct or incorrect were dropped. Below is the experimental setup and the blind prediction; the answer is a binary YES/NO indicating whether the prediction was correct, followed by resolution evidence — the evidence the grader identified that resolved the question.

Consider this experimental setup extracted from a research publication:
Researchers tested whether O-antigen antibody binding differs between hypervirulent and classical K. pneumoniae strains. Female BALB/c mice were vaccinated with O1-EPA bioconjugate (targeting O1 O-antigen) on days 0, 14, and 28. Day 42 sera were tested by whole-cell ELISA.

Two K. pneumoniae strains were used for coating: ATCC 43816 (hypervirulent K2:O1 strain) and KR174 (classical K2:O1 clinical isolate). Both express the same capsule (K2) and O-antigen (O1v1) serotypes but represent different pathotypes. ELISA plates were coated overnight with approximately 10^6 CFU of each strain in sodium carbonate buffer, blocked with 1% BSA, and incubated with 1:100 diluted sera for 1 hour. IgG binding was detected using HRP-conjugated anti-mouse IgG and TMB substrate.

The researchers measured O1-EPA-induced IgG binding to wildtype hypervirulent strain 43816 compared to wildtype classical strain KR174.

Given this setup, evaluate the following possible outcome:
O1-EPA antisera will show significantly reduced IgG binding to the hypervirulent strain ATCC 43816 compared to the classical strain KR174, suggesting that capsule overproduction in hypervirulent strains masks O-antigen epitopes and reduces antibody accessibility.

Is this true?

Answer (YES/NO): YES